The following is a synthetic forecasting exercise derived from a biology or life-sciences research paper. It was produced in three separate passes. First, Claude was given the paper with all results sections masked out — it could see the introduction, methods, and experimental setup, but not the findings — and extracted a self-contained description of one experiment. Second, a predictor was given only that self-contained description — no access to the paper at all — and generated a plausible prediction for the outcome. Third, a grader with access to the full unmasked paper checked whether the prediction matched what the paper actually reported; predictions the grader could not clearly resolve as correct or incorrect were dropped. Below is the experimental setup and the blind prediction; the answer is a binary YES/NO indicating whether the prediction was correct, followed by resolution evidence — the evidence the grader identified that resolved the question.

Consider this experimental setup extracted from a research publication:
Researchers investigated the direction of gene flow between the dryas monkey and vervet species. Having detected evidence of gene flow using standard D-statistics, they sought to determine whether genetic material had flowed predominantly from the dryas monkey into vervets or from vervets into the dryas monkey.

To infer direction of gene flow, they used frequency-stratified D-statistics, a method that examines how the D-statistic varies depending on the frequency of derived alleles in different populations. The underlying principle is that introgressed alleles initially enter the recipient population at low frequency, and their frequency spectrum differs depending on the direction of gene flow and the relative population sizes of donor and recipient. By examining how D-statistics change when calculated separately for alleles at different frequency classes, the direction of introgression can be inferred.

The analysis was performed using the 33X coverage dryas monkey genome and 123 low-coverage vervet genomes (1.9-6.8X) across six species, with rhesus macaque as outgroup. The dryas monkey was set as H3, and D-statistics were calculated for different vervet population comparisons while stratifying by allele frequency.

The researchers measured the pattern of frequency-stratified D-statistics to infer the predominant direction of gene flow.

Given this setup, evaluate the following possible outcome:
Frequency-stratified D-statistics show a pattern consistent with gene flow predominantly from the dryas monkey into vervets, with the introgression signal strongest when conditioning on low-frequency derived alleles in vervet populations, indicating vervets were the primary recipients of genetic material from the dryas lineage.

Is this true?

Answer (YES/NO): YES